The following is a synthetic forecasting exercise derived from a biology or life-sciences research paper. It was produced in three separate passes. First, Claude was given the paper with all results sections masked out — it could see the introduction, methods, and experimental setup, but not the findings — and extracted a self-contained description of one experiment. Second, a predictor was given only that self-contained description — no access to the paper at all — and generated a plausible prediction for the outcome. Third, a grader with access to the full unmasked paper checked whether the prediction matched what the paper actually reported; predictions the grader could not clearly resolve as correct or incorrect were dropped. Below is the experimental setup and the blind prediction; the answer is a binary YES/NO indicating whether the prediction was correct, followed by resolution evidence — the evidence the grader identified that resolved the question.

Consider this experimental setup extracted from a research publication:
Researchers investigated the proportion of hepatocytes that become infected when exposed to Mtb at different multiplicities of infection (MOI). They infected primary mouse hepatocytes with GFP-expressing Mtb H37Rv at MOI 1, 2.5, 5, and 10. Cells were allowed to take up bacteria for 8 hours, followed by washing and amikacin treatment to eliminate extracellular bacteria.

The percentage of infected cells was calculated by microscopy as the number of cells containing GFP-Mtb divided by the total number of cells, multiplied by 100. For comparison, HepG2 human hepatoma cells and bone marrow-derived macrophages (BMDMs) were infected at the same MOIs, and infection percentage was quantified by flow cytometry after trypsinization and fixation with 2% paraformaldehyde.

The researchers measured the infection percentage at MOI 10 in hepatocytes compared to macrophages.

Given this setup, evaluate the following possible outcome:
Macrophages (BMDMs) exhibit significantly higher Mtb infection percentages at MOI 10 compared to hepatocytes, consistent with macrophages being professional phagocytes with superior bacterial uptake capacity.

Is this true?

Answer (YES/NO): NO